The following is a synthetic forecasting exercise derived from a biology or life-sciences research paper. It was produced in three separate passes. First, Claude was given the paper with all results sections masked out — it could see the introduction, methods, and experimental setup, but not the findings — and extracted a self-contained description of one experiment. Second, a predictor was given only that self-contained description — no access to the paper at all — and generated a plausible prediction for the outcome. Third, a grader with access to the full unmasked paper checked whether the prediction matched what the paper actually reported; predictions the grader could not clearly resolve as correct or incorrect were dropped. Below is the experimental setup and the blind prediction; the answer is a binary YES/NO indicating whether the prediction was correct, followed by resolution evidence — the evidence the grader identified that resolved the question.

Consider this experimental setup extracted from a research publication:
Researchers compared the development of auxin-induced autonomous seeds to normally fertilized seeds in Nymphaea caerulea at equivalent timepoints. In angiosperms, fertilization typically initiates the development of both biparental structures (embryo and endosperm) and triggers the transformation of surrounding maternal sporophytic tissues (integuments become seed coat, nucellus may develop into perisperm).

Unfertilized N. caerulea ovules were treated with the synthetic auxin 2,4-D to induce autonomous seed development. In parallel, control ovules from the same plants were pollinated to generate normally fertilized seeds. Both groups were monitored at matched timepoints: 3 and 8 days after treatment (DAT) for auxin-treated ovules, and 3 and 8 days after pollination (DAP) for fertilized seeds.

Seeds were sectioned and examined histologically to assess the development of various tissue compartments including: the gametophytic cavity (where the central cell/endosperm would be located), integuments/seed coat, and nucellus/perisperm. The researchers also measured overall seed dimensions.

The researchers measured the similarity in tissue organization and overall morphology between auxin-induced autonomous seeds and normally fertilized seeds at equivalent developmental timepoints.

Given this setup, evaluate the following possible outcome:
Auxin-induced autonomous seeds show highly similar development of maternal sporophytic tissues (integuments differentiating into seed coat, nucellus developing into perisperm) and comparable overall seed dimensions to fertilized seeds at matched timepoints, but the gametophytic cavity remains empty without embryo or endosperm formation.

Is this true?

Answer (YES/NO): NO